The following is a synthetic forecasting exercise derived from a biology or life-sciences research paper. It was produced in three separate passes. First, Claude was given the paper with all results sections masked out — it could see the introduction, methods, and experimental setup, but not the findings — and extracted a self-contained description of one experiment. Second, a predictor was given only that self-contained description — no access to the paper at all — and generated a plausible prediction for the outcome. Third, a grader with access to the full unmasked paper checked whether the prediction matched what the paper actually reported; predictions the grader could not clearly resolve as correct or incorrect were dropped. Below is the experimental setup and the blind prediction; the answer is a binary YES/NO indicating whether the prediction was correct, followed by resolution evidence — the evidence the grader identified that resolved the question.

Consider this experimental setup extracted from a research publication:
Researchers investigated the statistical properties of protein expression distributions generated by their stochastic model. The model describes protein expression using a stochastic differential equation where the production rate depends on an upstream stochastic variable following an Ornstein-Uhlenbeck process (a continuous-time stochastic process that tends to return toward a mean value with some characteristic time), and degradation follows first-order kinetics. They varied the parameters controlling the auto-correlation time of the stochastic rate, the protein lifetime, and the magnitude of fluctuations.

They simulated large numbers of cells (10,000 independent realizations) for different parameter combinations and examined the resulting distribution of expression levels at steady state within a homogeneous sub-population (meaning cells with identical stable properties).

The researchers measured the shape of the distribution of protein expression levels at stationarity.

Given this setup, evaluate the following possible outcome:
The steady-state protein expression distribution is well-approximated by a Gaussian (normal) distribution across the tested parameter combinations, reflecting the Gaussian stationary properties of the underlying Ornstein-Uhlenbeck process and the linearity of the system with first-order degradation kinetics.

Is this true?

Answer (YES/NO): NO